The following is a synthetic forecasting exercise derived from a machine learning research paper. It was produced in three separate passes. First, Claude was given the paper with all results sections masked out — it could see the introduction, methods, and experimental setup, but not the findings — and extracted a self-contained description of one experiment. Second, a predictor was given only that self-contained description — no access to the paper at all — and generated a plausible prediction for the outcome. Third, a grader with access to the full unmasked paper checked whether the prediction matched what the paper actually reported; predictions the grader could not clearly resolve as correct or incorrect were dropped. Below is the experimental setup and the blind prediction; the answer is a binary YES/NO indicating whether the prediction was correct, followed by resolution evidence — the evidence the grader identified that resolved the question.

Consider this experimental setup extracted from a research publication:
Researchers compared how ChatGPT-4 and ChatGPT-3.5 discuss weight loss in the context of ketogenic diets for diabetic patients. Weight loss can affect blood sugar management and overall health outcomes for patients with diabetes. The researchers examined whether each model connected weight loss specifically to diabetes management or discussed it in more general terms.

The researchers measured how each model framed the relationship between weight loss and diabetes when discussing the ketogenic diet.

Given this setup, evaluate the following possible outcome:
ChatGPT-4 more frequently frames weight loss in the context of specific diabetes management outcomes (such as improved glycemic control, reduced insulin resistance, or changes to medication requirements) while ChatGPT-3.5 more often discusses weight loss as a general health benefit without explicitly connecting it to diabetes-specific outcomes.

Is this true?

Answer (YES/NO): NO